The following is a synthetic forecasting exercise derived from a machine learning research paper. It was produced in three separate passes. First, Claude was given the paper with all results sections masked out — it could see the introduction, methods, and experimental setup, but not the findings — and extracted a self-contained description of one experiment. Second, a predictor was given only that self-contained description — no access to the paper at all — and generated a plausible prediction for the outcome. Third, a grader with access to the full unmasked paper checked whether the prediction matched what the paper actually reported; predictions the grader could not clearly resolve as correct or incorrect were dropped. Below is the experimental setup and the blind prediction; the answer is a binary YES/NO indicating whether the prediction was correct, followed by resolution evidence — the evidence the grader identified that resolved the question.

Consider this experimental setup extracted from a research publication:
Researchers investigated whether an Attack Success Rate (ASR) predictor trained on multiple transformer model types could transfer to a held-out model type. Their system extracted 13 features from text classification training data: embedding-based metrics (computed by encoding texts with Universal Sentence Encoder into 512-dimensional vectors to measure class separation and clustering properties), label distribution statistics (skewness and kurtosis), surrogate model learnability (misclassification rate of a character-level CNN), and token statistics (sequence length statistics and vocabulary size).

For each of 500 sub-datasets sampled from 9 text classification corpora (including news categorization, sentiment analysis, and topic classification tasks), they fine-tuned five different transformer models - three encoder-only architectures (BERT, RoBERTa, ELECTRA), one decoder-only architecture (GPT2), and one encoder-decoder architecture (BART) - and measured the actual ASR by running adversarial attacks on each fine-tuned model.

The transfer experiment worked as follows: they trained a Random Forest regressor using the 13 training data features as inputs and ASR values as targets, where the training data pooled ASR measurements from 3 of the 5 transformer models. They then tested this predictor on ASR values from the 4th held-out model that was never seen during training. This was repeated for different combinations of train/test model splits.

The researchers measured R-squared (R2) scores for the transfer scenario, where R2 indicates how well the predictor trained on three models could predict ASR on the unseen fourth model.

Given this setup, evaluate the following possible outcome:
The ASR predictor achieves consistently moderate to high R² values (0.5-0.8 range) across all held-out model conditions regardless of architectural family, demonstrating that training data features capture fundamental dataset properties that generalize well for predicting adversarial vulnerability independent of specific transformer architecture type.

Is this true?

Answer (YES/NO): YES